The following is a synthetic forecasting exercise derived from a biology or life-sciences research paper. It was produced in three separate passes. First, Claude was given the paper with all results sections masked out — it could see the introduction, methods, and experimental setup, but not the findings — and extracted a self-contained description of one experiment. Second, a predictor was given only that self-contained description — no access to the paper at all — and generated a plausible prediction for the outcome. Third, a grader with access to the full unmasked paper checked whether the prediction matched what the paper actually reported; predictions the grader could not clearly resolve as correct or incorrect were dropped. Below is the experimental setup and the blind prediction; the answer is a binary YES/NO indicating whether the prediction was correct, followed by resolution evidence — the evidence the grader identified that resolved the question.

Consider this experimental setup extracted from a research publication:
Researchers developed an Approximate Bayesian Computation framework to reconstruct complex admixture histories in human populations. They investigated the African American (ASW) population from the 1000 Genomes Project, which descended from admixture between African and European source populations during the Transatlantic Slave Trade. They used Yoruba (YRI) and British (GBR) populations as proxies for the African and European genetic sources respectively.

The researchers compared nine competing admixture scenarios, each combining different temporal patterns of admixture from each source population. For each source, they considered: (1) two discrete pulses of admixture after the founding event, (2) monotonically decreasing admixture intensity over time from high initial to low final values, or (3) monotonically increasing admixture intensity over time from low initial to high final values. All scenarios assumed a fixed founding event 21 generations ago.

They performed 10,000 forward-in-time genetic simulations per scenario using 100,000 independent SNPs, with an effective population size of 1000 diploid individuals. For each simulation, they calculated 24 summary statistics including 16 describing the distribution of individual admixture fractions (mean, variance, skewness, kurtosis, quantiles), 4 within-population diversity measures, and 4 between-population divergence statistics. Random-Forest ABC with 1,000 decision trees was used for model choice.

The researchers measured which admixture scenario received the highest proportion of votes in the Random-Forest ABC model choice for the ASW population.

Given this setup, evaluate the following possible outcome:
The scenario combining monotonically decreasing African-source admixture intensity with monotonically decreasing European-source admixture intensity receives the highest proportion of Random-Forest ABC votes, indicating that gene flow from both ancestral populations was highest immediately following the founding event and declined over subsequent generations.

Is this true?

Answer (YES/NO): YES